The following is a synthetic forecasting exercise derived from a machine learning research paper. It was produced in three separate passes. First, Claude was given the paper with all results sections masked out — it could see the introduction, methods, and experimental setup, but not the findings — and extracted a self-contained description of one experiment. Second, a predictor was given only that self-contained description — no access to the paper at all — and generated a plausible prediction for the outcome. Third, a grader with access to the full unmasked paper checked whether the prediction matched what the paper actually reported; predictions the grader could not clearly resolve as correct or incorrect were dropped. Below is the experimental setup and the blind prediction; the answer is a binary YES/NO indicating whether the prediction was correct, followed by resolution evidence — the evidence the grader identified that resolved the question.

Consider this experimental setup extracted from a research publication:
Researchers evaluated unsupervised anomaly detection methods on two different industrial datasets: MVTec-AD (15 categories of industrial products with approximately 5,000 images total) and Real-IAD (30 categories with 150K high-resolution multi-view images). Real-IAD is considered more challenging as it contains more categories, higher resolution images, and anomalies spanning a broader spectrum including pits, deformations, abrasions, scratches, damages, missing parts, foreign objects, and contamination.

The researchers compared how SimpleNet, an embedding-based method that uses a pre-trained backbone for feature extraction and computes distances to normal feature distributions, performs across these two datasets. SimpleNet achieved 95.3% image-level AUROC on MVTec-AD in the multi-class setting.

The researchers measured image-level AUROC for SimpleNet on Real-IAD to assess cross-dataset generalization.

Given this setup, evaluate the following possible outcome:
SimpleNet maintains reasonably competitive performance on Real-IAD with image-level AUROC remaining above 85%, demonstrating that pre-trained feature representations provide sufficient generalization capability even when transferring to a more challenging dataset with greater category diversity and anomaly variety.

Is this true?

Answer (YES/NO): NO